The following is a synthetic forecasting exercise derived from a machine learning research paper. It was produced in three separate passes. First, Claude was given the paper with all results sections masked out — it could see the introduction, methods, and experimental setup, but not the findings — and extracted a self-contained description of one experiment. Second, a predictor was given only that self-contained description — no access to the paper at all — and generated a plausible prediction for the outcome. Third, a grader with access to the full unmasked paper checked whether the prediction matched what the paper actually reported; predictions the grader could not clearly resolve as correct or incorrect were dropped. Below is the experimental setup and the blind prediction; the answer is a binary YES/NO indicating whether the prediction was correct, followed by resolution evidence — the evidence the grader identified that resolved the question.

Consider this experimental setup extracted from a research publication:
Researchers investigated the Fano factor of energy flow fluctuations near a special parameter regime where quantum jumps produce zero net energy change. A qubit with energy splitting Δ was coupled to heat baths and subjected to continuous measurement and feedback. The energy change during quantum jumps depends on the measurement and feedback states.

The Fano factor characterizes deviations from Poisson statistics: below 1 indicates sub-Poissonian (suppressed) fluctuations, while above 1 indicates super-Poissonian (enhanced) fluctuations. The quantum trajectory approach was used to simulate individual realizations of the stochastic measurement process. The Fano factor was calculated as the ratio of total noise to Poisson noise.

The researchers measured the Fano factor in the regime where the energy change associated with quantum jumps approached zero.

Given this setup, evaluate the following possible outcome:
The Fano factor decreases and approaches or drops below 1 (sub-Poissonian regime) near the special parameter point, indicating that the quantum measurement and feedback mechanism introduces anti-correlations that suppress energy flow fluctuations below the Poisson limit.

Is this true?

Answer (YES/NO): NO